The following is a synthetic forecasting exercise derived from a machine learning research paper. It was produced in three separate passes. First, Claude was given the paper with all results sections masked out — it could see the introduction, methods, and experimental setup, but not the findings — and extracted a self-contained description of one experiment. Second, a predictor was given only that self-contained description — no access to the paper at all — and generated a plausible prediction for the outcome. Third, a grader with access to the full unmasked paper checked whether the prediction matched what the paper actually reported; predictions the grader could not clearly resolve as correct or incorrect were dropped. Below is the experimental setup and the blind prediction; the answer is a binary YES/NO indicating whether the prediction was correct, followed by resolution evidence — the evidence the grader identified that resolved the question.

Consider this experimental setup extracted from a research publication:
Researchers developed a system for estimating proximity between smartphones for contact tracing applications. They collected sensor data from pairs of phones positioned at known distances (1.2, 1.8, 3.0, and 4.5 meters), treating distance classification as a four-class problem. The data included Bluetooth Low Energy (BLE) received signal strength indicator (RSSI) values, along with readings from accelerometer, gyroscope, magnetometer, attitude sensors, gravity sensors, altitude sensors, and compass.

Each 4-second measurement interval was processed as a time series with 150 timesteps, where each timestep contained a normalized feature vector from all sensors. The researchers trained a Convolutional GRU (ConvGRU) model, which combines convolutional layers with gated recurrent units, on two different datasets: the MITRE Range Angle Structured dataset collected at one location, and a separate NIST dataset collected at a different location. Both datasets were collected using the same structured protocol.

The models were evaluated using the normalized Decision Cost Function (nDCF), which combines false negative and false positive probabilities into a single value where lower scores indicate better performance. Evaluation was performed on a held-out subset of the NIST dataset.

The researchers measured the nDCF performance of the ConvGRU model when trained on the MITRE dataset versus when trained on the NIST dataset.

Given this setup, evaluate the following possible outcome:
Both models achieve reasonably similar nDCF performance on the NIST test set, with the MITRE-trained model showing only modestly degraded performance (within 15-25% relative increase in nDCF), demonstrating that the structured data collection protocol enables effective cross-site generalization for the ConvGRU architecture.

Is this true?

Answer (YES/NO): NO